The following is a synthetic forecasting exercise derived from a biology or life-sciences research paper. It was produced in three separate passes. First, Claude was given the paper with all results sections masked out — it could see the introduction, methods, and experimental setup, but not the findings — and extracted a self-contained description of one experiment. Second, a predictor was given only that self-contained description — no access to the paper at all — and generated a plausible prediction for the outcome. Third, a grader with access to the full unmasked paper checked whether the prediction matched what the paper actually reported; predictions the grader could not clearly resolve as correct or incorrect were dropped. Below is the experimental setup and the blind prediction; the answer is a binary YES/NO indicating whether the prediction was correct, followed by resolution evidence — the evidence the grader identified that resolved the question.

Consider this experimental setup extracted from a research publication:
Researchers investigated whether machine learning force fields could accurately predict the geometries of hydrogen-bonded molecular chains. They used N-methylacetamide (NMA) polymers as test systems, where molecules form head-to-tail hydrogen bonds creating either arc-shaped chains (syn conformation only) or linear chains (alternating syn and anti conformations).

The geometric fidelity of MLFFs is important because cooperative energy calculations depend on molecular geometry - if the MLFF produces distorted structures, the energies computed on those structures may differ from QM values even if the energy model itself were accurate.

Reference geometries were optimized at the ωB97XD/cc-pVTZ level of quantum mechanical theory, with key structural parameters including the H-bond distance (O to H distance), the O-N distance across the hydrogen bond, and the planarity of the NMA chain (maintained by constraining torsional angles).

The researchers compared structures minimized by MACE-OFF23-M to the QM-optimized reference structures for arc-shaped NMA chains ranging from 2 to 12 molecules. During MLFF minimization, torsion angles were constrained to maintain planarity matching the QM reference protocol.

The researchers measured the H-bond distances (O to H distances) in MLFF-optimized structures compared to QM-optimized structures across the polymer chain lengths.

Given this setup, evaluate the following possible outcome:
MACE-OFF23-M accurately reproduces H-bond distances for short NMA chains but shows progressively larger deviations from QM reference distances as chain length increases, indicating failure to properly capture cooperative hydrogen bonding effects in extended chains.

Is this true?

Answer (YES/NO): YES